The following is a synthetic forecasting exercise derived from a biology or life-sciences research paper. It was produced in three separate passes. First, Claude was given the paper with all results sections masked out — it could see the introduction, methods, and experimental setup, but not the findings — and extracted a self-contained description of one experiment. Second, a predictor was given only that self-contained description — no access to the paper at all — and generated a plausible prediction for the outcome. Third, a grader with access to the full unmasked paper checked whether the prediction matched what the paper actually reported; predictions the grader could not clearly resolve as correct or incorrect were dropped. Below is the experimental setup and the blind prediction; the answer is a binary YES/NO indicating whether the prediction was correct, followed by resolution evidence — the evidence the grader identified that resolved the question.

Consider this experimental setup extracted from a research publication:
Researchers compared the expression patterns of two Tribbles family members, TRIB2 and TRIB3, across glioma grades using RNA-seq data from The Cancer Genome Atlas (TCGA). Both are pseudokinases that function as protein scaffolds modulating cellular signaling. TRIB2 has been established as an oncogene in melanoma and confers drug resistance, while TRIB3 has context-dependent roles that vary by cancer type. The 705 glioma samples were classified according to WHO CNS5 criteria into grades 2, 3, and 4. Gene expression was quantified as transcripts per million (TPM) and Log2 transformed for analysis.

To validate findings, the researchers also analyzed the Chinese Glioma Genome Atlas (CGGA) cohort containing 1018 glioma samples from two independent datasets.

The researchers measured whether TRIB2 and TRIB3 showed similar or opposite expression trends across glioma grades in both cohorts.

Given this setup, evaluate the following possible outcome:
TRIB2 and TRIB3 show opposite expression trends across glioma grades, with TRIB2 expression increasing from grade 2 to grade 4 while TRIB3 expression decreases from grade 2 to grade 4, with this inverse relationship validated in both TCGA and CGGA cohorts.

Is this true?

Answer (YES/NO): NO